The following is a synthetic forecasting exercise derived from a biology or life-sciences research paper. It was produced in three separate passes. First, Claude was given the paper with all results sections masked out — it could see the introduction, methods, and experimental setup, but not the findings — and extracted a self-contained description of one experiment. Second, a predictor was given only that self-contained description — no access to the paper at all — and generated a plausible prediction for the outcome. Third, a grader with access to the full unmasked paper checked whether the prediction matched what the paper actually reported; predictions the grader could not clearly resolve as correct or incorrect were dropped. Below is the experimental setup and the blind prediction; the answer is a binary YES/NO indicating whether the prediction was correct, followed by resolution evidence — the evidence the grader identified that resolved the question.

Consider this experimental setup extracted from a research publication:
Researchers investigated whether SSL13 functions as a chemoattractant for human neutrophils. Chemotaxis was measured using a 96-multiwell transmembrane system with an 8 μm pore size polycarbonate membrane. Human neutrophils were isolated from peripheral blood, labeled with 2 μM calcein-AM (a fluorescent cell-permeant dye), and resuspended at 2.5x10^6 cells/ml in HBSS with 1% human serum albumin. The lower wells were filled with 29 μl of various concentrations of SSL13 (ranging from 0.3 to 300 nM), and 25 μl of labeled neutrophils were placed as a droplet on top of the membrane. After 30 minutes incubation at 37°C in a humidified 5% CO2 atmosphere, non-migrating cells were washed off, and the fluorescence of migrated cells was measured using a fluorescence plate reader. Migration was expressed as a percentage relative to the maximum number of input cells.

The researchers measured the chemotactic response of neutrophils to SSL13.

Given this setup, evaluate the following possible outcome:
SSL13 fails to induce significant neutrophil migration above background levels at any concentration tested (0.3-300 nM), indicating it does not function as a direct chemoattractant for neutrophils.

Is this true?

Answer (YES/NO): NO